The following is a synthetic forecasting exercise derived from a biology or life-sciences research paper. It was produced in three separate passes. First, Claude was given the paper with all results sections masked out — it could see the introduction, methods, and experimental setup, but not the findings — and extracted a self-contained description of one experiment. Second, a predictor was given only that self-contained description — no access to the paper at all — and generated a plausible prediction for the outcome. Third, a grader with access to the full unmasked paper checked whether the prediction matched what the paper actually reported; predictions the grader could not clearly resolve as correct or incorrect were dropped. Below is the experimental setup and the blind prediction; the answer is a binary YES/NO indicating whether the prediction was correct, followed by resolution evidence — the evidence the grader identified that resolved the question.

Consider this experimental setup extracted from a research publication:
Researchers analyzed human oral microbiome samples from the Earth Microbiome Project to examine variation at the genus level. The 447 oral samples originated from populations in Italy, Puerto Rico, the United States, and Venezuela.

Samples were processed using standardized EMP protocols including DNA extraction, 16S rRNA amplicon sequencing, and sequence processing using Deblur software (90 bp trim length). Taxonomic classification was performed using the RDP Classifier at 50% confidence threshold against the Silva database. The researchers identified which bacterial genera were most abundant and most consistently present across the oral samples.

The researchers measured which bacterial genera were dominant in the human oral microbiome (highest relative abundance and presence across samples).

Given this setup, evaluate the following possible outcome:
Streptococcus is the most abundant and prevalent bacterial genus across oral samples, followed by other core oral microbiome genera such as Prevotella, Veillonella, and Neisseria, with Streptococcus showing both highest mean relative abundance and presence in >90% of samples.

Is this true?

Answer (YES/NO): NO